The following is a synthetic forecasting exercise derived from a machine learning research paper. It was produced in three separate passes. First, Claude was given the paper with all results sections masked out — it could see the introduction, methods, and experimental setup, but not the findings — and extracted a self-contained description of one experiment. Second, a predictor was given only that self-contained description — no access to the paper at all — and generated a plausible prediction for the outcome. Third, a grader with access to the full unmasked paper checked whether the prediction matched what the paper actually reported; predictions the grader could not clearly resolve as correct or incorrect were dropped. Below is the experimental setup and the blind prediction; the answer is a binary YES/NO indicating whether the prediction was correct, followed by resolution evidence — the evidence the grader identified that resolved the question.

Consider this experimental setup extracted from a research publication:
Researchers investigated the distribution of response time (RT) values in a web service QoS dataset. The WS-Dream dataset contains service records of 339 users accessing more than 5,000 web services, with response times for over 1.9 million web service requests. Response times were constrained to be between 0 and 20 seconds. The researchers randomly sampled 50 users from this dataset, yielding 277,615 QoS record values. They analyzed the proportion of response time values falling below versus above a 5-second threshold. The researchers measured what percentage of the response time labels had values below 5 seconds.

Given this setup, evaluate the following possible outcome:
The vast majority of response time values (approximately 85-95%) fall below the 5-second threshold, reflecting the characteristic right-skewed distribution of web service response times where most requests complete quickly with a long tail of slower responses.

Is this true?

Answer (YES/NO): YES